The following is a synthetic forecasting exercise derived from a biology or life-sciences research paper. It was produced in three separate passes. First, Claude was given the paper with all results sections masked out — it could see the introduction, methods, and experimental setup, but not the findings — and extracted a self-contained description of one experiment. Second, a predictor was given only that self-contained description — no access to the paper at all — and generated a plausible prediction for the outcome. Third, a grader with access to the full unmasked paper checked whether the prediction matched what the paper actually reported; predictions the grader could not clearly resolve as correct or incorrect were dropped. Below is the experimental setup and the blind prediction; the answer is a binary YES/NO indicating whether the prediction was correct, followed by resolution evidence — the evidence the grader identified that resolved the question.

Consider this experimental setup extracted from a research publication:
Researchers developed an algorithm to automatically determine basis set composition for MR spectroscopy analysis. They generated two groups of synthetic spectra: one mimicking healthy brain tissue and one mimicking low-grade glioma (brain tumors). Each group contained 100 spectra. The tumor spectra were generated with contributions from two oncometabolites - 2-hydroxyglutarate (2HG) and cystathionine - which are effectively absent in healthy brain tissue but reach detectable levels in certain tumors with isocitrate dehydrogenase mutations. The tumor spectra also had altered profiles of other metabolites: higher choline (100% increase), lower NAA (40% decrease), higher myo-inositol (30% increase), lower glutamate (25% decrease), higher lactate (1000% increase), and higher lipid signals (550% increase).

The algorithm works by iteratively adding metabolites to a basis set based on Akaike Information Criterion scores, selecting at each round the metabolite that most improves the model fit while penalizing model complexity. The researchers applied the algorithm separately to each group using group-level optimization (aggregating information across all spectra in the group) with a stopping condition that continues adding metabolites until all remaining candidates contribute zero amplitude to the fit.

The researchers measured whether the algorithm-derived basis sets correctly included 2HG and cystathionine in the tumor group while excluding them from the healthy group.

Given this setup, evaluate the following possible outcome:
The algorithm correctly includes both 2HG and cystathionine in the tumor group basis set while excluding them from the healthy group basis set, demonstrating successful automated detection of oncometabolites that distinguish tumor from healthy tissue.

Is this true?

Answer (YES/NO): YES